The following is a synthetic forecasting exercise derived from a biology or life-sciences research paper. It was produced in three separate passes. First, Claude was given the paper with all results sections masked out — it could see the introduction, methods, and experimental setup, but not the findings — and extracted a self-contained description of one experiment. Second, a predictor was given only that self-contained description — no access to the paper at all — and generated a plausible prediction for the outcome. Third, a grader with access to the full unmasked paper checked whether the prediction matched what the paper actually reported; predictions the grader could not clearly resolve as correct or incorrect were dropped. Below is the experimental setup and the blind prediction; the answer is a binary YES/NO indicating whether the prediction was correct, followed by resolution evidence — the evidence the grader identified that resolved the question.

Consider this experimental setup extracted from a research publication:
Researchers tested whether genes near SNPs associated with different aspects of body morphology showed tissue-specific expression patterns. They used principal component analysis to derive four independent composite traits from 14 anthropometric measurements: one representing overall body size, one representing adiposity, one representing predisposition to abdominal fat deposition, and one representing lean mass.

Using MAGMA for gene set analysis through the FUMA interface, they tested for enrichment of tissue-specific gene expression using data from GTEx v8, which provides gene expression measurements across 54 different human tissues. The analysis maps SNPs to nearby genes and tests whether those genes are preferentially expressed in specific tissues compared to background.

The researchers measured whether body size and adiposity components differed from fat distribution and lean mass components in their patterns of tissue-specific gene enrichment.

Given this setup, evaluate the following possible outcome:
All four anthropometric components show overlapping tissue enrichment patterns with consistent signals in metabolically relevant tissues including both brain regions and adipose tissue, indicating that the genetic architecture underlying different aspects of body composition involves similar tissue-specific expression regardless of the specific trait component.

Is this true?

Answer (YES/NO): NO